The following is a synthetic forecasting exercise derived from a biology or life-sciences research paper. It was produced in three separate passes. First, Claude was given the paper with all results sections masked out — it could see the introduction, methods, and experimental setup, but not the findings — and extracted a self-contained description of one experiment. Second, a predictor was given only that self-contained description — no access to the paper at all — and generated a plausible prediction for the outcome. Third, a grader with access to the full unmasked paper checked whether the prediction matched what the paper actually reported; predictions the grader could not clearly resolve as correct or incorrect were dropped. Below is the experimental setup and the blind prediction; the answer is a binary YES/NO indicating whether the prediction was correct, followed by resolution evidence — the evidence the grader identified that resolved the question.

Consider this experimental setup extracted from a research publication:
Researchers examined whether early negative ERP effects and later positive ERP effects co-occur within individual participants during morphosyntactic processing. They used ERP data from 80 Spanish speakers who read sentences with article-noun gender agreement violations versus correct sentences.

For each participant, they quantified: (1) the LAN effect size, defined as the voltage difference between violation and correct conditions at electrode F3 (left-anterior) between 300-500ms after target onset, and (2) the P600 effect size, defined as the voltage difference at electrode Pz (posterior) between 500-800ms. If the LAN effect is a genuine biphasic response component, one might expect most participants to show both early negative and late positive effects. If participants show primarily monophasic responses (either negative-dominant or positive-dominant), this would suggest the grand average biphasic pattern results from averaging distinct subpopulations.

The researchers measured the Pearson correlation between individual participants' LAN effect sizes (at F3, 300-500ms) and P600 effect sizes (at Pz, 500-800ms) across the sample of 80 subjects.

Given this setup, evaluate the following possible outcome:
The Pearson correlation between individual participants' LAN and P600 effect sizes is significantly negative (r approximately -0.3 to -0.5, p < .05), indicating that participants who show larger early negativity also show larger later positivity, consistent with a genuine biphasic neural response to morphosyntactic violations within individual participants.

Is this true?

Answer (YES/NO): NO